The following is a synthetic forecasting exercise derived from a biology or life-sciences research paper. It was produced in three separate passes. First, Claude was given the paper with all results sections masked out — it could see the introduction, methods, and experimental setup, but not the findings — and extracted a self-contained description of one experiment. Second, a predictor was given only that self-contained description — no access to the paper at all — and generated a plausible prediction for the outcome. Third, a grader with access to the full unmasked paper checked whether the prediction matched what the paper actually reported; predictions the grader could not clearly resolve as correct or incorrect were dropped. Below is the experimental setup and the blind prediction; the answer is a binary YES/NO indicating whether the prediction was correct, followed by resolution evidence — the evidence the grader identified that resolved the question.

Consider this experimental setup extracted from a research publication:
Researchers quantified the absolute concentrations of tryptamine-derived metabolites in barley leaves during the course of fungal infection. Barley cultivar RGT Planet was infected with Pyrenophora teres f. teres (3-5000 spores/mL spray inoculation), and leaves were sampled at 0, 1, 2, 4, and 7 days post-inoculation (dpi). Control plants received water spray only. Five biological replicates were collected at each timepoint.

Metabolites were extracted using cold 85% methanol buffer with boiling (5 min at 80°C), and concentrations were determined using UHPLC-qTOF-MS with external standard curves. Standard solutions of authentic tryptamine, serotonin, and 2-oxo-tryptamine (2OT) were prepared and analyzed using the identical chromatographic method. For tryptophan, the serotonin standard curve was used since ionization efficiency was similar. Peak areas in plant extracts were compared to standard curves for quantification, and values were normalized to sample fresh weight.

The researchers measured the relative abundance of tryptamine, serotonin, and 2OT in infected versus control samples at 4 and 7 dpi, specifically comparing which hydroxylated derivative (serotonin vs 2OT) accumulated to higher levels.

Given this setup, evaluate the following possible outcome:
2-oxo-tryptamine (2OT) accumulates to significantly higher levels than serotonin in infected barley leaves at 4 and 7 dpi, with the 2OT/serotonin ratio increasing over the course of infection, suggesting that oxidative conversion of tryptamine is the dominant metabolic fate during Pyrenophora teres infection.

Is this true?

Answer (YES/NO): YES